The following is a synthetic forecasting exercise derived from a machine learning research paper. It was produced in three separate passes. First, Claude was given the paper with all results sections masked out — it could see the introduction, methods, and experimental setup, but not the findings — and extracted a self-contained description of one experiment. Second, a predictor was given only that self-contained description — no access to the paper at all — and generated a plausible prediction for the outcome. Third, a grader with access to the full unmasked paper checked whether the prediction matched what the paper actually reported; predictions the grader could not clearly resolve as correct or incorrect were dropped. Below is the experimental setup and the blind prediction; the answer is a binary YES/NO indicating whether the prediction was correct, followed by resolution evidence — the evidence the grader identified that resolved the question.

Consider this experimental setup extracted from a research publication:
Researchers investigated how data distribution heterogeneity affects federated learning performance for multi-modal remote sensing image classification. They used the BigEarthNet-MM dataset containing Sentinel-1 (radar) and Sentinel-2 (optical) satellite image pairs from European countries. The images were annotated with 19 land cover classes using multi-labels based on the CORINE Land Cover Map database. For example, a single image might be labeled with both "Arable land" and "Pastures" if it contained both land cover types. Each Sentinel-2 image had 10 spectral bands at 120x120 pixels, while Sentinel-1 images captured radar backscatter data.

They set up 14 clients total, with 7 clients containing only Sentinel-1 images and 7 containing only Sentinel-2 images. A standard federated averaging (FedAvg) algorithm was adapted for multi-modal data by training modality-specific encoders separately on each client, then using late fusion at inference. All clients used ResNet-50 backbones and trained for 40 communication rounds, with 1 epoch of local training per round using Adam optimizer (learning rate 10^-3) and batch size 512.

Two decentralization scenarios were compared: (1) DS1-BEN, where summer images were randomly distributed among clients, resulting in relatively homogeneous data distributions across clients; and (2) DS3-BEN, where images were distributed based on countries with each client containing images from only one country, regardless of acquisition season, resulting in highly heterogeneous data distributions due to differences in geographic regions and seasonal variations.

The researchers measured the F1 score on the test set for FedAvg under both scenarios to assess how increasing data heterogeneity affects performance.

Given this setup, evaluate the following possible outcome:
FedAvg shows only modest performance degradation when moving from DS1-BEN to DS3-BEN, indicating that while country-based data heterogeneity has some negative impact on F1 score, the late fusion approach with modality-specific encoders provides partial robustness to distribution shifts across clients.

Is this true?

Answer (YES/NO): NO